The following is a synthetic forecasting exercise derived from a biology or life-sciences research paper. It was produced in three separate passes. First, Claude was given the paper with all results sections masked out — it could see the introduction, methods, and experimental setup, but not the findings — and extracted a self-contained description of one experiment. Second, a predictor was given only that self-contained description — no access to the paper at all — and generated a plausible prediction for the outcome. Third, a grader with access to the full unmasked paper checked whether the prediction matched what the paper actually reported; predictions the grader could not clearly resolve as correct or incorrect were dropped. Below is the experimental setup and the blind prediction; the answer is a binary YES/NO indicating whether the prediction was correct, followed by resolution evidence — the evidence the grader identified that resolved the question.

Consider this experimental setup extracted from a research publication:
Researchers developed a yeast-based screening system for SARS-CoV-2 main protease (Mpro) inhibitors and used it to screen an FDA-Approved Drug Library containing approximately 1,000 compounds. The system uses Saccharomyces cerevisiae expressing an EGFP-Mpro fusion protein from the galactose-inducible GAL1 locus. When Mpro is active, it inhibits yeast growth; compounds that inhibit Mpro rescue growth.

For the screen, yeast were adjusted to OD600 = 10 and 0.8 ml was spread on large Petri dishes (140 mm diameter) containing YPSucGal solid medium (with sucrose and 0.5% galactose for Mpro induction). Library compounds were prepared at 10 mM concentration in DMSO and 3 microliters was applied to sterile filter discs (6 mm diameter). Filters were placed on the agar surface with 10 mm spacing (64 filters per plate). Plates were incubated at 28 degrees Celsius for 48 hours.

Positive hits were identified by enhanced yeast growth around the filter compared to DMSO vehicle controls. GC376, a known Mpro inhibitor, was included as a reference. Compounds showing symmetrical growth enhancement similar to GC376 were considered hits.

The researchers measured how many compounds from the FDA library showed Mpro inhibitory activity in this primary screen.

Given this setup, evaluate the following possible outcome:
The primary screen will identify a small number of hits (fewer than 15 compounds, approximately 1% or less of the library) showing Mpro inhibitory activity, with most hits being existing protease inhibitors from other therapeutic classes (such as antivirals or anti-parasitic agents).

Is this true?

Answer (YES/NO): NO